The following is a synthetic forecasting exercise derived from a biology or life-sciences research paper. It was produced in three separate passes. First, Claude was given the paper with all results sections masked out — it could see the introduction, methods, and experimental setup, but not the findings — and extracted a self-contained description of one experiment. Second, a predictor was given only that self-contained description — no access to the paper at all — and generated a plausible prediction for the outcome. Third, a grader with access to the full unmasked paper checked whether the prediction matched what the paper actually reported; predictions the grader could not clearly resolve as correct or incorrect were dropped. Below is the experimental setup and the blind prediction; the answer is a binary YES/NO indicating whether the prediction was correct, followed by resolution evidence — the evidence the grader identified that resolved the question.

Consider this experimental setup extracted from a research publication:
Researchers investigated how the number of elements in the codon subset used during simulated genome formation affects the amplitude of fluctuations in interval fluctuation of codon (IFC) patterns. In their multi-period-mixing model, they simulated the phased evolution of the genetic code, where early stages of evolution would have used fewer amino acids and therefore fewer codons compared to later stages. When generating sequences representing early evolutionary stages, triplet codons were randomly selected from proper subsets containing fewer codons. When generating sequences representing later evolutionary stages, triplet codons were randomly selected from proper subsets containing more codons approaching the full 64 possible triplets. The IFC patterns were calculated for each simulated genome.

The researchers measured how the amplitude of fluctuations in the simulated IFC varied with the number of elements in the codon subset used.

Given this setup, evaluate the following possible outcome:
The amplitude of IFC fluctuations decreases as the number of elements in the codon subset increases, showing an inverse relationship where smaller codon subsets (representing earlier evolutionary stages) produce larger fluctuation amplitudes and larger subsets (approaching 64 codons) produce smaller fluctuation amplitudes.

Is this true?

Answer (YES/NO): YES